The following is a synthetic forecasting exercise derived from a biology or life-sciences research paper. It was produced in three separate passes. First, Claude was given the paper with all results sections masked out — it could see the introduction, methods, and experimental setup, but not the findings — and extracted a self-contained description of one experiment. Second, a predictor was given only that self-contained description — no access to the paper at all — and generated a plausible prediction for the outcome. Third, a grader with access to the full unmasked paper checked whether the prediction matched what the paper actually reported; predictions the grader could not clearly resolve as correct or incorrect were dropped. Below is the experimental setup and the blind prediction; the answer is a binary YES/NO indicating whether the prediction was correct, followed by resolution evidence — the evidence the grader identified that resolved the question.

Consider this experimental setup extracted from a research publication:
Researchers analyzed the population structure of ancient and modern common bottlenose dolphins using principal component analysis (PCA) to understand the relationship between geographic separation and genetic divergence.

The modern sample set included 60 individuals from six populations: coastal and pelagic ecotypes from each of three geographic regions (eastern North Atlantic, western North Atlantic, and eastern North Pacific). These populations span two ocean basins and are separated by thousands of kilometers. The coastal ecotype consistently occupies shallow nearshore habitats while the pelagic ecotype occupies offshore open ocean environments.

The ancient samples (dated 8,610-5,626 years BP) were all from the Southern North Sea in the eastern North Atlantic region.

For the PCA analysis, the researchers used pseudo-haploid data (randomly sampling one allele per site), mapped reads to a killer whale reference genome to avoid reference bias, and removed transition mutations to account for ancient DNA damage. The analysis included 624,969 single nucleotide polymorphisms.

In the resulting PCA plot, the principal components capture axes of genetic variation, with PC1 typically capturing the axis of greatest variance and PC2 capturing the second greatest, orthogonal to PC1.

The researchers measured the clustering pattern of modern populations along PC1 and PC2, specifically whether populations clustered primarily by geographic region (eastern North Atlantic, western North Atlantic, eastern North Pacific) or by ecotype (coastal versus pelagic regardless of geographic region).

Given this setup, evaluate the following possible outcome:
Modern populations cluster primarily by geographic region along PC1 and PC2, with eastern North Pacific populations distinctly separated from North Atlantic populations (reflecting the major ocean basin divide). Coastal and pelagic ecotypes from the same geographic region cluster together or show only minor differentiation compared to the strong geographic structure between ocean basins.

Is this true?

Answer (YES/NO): NO